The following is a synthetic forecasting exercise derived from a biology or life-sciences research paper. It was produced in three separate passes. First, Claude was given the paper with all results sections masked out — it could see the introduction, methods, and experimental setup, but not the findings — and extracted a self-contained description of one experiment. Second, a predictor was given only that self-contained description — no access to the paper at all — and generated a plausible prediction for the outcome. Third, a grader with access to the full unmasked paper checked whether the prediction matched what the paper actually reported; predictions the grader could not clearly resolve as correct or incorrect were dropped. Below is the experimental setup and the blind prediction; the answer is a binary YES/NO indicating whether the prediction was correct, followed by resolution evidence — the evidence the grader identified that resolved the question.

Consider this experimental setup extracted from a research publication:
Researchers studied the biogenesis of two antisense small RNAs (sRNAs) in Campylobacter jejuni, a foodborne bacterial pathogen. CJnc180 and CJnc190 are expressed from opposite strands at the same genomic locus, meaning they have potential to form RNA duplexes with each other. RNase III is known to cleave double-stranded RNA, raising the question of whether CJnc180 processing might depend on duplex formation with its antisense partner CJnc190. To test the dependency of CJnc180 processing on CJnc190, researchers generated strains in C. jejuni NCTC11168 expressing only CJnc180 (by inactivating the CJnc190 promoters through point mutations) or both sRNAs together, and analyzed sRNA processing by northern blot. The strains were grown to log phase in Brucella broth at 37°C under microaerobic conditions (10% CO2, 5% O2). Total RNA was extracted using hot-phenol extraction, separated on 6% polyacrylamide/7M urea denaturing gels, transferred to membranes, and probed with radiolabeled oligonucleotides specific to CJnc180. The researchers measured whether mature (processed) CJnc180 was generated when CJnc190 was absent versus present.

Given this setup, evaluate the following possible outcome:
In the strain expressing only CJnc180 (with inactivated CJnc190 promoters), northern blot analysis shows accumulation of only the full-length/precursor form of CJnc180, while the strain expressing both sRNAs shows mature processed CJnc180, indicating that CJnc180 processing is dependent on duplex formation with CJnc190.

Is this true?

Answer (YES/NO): YES